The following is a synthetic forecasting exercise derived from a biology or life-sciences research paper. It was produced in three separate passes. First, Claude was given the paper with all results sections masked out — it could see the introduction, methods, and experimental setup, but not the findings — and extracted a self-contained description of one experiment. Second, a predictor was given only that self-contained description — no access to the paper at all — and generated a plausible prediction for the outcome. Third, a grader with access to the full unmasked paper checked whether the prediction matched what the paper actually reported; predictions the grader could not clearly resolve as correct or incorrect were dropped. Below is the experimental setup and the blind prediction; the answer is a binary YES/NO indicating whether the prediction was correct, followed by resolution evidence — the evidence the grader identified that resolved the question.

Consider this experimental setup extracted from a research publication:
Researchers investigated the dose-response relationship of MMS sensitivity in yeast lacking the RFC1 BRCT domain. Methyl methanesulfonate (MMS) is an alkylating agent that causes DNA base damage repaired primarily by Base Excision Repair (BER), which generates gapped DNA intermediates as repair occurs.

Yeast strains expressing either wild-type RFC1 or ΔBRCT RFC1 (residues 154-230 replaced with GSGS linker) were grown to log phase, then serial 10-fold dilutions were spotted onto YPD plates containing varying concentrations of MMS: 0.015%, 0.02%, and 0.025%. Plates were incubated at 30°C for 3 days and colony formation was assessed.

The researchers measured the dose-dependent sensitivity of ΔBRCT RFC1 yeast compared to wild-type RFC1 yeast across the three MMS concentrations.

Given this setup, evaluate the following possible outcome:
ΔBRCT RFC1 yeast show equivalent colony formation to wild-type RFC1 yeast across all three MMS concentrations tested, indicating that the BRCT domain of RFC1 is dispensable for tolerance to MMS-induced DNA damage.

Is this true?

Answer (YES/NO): NO